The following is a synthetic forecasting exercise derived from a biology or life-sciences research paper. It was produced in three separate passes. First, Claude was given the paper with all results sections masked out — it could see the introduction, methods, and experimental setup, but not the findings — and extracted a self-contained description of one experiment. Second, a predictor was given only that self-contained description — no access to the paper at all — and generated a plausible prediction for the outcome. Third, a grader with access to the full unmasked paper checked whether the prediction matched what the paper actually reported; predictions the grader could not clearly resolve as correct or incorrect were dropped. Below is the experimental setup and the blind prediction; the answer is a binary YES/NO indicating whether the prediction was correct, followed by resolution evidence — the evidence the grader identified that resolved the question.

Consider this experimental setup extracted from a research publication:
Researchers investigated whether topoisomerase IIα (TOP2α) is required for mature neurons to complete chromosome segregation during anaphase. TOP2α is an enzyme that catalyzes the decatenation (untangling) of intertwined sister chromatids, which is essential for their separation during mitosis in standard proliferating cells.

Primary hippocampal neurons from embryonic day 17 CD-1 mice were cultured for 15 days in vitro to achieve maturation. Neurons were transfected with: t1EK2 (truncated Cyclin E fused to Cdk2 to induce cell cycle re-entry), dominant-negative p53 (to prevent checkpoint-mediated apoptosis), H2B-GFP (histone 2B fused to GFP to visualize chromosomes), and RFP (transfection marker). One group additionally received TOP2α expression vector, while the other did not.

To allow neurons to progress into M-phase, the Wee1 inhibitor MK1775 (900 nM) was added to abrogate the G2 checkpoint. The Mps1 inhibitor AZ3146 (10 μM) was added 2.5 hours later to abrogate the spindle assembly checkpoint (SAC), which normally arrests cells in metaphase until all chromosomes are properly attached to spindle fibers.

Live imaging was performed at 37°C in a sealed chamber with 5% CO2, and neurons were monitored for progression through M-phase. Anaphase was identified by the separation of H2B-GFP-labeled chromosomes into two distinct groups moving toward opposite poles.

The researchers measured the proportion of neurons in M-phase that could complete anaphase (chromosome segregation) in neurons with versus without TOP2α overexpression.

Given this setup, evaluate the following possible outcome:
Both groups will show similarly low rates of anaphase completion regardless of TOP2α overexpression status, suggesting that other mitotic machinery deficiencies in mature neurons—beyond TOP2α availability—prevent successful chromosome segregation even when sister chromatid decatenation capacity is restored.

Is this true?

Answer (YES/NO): NO